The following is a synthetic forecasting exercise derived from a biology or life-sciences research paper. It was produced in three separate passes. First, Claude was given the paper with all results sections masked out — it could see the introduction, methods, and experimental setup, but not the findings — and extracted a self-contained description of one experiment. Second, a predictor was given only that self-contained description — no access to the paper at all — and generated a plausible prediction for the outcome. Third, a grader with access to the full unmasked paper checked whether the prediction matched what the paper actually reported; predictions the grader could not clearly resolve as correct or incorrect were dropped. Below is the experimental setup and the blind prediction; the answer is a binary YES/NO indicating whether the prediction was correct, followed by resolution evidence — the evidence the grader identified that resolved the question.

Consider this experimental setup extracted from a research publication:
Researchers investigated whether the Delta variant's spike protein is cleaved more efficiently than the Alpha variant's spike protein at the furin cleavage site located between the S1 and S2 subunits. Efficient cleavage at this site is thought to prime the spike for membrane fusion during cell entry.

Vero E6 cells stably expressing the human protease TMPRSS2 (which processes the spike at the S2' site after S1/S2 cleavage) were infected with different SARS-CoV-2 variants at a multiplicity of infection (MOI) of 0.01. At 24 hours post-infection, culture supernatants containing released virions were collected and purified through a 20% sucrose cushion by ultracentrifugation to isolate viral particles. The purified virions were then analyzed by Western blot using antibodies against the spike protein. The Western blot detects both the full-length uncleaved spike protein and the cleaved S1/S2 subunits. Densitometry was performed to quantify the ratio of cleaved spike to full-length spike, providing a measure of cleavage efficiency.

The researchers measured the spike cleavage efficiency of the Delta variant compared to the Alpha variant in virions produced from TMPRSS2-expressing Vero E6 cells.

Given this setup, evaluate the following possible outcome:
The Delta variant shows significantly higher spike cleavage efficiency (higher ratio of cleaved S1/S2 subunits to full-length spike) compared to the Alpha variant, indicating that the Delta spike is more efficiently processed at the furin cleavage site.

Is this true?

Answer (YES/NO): YES